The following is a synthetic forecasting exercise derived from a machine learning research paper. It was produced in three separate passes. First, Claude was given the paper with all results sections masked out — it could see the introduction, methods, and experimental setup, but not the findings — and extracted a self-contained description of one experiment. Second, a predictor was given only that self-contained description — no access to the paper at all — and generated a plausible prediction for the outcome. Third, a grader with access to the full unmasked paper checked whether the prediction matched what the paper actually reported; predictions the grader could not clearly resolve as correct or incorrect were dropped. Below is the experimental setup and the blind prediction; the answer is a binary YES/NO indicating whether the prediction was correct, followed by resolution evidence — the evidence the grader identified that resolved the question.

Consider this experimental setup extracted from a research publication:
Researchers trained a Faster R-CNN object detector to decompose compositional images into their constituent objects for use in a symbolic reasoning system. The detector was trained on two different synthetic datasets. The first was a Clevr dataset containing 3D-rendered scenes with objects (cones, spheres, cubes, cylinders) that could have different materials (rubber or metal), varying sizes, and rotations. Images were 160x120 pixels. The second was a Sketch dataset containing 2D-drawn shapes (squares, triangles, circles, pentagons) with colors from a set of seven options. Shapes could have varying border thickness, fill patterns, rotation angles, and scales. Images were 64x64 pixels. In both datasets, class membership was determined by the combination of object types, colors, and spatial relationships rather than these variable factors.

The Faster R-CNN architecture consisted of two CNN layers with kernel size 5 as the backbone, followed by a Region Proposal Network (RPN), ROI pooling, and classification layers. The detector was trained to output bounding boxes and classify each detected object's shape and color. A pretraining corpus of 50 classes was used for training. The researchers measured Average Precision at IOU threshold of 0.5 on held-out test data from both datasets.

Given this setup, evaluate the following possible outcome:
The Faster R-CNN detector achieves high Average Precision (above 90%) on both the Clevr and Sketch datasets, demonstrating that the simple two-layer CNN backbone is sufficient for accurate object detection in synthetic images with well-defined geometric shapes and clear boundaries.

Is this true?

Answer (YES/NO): YES